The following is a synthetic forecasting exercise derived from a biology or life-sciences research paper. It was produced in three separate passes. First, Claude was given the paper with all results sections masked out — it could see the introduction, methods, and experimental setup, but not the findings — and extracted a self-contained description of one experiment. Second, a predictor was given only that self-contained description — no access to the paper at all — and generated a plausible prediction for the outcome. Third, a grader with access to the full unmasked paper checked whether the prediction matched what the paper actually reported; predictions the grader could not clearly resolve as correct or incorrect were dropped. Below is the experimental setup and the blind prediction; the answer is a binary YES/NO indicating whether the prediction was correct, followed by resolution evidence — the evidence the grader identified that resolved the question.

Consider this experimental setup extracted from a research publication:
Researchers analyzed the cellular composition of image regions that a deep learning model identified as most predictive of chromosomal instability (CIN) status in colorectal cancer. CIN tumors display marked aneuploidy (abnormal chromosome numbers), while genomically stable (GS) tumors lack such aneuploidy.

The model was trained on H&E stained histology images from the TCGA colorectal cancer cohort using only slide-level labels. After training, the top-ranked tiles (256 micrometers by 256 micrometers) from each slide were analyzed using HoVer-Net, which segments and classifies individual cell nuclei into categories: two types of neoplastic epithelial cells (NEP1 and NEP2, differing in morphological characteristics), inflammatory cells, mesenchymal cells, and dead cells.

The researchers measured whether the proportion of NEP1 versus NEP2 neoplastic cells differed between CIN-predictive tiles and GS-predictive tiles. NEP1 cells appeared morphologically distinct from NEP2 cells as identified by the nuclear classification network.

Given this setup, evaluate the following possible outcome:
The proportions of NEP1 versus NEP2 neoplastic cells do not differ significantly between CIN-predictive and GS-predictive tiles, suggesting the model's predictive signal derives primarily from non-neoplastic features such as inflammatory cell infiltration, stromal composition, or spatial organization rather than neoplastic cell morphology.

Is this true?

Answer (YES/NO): NO